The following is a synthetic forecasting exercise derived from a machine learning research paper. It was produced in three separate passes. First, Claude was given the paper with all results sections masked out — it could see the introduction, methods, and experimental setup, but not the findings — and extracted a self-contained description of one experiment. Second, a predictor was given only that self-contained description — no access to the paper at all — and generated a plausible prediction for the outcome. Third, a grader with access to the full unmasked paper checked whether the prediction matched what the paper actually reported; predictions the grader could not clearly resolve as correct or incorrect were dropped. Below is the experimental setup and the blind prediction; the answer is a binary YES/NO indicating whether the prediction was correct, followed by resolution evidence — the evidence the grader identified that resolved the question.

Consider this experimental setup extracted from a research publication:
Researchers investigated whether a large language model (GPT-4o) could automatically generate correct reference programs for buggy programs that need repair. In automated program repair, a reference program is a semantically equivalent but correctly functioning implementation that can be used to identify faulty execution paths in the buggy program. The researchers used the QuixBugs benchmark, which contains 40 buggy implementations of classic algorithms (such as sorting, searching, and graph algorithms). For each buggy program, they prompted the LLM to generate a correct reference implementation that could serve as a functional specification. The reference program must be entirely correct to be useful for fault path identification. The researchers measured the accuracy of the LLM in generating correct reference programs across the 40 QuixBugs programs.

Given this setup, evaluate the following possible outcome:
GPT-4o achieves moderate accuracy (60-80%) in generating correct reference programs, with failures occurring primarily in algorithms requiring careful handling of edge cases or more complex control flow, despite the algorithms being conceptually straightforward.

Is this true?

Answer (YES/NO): YES